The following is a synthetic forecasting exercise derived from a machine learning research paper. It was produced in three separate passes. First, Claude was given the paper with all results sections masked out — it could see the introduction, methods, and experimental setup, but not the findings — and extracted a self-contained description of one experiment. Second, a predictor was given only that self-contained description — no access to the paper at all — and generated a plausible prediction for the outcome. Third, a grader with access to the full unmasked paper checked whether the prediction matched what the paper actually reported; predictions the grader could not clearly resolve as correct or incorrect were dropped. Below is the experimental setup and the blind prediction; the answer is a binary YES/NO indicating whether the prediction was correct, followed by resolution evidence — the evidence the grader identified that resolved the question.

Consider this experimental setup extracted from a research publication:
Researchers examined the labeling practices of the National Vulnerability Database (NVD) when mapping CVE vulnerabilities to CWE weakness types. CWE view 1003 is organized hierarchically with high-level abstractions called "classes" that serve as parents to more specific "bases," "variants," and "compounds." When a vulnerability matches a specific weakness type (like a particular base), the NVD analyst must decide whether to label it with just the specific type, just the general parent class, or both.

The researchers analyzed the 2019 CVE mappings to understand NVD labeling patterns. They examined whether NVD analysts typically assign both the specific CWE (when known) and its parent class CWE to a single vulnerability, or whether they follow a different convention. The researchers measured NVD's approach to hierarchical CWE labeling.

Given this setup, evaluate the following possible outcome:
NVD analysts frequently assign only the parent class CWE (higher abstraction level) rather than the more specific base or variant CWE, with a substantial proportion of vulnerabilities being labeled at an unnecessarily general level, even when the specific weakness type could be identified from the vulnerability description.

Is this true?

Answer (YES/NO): NO